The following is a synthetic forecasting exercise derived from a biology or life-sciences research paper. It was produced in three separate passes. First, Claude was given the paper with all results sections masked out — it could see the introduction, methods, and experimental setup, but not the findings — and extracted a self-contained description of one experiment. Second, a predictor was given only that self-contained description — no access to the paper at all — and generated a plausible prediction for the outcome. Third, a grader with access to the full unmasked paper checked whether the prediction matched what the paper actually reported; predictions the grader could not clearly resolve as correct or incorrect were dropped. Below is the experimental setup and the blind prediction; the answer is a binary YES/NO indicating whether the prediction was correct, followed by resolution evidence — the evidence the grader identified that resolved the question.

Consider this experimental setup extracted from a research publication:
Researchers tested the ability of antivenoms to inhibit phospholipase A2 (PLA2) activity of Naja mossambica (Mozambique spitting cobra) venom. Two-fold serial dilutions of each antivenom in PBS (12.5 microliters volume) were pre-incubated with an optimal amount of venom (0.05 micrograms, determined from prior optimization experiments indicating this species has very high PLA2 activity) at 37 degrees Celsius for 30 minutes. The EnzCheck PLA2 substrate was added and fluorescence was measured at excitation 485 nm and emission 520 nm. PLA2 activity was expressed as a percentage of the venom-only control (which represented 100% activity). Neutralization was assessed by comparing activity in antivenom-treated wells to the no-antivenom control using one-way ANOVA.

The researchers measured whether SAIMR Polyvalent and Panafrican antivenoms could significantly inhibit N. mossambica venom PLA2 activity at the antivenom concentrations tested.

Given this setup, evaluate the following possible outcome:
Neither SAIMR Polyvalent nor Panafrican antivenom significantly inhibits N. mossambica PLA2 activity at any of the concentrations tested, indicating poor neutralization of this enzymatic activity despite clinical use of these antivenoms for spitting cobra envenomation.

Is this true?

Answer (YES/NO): NO